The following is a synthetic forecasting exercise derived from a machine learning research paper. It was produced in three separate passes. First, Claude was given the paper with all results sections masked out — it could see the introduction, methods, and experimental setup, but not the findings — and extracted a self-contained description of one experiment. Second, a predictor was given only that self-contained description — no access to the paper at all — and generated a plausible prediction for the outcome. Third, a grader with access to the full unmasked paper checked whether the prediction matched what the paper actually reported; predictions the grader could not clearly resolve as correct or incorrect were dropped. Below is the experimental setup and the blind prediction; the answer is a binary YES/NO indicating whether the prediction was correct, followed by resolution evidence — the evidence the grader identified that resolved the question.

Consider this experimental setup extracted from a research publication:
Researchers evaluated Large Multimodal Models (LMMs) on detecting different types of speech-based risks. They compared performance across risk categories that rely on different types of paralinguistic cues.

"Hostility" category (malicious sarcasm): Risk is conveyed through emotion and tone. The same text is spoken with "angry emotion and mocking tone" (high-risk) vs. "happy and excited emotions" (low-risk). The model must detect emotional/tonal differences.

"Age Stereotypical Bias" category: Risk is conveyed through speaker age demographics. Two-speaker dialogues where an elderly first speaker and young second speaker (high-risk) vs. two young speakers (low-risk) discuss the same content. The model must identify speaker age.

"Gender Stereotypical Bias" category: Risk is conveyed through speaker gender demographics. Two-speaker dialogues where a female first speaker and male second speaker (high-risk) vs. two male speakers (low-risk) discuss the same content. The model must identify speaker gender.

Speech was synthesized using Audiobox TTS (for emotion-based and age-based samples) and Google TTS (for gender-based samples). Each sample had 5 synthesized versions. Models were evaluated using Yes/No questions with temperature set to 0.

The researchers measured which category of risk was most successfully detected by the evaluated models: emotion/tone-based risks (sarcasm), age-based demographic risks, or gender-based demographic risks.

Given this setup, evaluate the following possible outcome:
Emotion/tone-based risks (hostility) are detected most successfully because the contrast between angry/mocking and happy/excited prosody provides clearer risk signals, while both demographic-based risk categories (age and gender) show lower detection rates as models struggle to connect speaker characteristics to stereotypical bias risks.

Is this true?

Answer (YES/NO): YES